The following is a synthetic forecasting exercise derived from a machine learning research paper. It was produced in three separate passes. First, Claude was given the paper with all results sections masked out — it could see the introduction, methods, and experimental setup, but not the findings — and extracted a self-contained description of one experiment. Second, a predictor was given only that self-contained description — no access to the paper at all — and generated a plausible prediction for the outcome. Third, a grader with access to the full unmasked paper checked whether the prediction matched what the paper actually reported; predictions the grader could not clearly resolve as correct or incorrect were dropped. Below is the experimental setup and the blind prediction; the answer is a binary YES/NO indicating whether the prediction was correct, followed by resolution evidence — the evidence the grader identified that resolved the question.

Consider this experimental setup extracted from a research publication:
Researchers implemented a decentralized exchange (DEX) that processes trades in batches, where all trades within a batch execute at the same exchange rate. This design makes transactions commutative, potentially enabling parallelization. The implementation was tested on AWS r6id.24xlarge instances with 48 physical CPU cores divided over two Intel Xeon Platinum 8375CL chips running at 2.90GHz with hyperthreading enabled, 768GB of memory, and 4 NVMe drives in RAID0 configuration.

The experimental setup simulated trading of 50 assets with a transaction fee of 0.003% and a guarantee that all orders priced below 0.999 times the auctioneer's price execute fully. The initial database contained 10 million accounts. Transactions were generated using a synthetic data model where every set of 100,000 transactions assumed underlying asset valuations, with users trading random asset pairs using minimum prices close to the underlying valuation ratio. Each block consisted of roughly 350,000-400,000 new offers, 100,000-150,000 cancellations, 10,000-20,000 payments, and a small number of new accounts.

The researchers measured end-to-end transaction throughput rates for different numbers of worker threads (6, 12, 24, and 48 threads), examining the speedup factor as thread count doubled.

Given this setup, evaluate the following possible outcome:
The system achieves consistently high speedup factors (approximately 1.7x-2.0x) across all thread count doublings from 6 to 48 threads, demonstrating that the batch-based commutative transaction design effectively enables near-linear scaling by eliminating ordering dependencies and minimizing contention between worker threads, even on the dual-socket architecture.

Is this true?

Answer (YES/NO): NO